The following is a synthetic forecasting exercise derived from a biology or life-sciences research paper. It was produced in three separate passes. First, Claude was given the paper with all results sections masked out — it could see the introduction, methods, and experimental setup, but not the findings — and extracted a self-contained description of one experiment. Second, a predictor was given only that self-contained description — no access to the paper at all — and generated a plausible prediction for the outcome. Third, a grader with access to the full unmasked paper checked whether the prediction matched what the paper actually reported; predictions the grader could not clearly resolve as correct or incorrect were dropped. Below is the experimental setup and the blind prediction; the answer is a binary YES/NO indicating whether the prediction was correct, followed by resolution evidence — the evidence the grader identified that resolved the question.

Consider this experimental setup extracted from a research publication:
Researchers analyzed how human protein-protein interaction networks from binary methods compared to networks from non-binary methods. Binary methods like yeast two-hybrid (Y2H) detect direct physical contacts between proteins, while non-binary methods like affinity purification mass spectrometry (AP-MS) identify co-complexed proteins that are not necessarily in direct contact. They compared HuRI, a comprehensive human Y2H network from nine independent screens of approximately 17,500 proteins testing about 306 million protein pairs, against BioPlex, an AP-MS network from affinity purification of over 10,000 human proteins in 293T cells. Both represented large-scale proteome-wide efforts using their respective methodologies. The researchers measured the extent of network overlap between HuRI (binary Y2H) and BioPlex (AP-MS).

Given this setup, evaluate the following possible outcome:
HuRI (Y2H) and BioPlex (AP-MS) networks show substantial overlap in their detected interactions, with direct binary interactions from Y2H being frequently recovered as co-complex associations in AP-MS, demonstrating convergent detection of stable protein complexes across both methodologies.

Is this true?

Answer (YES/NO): NO